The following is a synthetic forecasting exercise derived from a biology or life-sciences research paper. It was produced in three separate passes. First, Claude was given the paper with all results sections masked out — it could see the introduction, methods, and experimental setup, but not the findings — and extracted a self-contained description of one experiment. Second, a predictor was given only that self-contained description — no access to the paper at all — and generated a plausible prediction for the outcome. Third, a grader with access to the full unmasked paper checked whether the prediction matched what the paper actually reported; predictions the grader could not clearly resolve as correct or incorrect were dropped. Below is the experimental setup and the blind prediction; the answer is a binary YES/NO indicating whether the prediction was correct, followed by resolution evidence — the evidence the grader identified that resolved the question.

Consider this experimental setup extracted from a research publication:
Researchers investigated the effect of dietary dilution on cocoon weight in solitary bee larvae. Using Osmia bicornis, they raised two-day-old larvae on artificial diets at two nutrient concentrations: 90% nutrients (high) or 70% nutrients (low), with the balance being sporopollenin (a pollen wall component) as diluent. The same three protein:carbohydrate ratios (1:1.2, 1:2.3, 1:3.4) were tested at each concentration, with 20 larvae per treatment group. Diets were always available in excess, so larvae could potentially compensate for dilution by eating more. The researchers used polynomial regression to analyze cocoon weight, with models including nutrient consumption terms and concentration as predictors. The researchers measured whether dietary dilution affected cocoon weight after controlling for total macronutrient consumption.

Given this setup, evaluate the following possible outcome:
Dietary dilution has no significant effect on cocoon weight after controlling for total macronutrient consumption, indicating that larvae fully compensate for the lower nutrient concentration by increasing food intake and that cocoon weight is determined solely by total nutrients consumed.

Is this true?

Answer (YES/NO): NO